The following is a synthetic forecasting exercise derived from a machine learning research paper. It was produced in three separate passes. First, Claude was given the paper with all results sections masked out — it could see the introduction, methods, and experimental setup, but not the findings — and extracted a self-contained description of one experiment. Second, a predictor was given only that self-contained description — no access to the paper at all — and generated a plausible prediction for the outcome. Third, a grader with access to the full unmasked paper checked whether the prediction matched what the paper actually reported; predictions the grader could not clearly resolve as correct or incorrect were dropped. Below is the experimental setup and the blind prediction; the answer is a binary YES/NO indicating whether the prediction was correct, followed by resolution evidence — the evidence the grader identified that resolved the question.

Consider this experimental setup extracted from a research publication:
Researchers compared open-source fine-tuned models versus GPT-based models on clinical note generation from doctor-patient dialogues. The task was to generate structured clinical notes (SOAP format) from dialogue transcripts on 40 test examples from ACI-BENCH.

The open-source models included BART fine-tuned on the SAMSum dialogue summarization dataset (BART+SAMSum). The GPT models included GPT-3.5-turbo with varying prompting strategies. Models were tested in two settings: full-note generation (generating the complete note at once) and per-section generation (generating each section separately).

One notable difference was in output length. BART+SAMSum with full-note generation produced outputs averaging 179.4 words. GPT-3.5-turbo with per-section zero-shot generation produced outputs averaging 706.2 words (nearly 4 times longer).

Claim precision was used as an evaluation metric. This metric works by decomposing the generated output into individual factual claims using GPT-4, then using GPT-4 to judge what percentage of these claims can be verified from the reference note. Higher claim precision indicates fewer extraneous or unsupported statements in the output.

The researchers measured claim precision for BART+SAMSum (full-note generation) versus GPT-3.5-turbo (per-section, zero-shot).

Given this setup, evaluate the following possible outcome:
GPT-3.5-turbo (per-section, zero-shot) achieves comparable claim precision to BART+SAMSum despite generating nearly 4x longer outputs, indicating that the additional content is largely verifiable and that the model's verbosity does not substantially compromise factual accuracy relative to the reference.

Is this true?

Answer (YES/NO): NO